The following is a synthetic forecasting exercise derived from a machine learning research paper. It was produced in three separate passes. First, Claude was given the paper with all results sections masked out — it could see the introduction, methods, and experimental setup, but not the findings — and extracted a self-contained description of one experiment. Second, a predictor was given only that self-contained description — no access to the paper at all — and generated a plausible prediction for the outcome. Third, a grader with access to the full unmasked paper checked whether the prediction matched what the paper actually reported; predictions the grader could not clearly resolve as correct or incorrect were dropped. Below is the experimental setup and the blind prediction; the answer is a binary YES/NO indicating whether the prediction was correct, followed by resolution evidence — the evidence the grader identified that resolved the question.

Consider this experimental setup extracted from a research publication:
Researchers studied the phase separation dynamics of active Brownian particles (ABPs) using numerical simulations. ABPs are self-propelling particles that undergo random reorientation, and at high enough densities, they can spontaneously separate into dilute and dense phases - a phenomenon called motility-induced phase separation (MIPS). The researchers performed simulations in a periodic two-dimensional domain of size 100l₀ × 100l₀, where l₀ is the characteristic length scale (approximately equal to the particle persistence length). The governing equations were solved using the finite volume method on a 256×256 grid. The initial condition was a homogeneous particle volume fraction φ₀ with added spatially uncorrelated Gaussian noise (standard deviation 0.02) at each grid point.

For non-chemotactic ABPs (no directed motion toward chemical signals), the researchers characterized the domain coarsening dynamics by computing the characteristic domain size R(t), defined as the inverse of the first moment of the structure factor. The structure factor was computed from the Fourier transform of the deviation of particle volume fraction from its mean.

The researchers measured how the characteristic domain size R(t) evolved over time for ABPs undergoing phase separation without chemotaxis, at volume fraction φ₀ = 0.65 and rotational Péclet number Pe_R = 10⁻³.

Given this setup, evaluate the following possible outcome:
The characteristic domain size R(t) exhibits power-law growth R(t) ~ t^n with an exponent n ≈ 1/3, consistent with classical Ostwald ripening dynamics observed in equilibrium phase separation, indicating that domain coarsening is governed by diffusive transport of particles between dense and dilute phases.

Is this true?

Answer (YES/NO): YES